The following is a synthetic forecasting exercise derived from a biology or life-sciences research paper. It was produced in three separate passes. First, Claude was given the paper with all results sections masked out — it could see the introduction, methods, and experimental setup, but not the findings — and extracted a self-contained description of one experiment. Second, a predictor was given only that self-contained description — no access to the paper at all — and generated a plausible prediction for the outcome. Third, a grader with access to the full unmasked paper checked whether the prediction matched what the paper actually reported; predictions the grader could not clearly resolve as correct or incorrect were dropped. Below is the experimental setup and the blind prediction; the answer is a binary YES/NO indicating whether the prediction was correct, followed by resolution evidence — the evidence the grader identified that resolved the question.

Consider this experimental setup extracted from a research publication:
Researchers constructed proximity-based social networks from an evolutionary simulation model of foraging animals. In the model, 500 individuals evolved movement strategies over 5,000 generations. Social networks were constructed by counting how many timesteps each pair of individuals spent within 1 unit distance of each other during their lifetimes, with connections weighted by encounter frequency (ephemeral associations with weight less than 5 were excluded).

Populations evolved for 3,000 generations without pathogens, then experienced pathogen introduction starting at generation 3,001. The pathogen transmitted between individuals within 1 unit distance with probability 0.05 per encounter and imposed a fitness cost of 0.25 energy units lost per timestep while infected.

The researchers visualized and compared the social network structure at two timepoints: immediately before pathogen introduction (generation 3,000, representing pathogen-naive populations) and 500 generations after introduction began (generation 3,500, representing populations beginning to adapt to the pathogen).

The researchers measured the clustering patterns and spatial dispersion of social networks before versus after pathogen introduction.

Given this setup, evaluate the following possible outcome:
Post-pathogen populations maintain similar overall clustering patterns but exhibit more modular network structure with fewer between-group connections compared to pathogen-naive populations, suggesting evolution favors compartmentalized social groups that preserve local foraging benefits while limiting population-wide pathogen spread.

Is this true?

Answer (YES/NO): NO